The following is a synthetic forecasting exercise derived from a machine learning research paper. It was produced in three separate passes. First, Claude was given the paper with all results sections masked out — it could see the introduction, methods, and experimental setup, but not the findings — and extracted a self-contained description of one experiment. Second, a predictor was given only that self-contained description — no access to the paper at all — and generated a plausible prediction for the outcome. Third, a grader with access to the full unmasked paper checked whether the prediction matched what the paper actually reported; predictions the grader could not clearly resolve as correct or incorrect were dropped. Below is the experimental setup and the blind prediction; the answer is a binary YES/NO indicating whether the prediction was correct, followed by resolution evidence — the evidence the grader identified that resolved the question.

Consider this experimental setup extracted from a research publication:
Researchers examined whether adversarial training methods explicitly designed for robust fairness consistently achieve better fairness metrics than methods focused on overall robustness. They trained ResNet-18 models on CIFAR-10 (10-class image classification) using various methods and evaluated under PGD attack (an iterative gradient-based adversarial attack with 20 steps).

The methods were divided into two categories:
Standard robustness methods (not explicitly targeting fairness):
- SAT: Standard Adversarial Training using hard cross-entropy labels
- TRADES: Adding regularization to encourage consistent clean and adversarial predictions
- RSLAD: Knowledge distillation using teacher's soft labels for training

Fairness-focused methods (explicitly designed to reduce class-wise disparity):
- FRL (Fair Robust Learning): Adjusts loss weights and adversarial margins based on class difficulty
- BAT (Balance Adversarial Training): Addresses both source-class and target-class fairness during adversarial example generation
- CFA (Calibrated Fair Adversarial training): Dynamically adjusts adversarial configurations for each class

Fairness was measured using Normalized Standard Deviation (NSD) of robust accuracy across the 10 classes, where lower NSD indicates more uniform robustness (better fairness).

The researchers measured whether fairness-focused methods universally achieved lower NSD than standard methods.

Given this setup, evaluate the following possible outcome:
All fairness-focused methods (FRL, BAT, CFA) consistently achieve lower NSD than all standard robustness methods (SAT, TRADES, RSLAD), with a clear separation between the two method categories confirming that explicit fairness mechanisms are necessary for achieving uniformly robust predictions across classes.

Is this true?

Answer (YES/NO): NO